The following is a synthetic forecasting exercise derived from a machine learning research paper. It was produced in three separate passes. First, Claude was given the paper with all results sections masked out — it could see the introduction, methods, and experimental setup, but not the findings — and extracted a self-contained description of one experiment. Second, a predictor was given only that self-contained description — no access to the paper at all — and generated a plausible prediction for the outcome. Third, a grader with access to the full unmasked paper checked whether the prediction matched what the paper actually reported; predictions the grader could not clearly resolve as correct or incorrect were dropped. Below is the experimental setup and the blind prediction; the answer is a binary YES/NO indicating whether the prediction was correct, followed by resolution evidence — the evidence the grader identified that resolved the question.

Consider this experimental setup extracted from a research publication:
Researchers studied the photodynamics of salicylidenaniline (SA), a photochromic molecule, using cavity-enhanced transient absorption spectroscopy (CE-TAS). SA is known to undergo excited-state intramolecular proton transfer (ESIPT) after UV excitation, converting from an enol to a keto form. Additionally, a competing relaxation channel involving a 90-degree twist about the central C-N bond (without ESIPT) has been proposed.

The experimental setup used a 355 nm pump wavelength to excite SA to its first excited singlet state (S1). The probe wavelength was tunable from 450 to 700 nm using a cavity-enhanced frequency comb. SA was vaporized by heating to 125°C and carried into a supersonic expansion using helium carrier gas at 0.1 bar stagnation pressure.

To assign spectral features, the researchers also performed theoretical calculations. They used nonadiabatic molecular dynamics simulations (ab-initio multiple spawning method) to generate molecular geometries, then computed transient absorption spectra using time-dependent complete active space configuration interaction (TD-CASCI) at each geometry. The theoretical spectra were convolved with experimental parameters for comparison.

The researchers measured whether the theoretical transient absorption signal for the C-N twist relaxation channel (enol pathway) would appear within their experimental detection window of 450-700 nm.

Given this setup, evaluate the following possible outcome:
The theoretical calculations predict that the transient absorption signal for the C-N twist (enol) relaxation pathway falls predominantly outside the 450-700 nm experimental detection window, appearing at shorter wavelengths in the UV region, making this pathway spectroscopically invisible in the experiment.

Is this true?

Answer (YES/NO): YES